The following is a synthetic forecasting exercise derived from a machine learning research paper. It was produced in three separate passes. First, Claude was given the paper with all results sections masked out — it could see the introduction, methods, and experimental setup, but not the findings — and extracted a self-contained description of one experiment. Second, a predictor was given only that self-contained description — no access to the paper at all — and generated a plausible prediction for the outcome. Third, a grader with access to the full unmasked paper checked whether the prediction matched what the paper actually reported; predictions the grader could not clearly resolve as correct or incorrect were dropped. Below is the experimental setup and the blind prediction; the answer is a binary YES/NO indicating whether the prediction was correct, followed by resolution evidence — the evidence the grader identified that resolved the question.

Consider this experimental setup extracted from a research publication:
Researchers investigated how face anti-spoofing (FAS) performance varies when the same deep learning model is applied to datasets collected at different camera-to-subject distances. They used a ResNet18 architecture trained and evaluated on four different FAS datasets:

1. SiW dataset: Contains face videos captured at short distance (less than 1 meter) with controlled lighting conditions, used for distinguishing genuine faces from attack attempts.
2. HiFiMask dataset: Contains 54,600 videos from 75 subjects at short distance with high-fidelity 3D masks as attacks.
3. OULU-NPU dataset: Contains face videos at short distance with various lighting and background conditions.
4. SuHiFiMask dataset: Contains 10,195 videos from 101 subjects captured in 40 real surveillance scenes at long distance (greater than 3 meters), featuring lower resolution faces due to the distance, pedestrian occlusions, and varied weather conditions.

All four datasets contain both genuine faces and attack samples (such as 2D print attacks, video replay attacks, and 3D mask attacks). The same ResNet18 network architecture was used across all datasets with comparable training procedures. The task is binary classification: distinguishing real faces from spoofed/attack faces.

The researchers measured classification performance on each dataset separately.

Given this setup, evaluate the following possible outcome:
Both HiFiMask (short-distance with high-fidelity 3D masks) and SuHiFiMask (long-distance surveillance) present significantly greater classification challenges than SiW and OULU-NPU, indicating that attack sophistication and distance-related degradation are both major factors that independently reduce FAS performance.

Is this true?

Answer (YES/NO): NO